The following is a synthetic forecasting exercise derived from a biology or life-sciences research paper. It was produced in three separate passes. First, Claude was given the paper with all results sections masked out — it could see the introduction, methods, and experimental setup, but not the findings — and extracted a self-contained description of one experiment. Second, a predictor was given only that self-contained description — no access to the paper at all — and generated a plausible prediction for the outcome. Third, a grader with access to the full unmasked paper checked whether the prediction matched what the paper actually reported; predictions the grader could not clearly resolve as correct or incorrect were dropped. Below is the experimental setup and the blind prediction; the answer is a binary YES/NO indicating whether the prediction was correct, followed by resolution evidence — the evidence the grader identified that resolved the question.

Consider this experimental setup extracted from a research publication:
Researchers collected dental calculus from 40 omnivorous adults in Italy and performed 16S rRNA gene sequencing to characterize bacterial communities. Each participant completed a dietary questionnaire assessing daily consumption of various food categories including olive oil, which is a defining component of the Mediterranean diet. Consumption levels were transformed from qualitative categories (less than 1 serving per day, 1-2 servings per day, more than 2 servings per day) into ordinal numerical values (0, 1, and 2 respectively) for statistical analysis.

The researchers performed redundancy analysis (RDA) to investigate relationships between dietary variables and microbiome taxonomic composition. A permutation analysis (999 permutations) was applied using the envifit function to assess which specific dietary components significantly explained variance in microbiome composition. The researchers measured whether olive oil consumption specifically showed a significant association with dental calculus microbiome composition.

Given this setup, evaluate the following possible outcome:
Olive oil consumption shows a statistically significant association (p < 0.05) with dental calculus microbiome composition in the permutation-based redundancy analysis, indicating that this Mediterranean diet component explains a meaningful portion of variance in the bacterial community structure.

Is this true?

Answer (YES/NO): NO